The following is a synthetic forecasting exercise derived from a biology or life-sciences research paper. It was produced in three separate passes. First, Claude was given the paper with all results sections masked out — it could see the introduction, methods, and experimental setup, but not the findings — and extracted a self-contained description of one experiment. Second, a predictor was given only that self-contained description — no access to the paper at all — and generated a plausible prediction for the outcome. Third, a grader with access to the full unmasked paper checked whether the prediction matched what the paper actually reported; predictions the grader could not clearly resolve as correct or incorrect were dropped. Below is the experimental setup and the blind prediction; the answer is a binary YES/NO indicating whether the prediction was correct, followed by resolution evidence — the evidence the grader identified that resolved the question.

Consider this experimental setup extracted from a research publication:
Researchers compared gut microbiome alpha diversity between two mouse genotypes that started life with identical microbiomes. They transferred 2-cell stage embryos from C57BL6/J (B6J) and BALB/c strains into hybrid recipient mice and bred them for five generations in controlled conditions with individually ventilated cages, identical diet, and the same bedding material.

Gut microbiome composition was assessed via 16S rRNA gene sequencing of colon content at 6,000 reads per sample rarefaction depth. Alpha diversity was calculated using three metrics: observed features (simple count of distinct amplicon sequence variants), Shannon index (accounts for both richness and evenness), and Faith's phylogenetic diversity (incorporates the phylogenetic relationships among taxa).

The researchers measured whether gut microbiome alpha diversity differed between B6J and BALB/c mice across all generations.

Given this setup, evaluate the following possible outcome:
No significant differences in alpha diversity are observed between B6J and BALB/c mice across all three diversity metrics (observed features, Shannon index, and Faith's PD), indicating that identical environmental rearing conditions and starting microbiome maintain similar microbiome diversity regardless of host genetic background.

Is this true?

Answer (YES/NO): NO